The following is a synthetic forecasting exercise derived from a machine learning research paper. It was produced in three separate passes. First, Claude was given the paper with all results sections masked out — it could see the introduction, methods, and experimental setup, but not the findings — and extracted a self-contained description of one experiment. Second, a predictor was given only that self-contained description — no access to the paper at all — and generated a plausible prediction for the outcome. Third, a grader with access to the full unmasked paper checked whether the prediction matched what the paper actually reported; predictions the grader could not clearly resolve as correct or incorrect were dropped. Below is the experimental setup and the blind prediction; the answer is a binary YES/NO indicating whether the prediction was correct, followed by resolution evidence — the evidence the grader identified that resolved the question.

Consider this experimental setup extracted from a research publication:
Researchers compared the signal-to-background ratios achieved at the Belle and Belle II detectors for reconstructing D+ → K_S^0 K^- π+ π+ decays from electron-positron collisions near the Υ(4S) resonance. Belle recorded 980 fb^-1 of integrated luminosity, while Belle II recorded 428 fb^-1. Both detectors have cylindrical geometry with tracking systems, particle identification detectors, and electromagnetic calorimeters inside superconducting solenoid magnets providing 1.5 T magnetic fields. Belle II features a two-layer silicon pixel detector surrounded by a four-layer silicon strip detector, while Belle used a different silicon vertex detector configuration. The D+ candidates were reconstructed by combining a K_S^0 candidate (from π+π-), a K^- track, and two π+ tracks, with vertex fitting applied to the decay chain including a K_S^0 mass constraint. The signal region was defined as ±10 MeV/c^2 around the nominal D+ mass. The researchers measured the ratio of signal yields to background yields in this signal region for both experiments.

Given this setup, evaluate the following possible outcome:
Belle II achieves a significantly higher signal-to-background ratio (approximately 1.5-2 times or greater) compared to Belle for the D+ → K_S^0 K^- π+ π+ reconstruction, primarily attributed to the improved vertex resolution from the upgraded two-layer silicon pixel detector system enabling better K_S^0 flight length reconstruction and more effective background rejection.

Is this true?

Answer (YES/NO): YES